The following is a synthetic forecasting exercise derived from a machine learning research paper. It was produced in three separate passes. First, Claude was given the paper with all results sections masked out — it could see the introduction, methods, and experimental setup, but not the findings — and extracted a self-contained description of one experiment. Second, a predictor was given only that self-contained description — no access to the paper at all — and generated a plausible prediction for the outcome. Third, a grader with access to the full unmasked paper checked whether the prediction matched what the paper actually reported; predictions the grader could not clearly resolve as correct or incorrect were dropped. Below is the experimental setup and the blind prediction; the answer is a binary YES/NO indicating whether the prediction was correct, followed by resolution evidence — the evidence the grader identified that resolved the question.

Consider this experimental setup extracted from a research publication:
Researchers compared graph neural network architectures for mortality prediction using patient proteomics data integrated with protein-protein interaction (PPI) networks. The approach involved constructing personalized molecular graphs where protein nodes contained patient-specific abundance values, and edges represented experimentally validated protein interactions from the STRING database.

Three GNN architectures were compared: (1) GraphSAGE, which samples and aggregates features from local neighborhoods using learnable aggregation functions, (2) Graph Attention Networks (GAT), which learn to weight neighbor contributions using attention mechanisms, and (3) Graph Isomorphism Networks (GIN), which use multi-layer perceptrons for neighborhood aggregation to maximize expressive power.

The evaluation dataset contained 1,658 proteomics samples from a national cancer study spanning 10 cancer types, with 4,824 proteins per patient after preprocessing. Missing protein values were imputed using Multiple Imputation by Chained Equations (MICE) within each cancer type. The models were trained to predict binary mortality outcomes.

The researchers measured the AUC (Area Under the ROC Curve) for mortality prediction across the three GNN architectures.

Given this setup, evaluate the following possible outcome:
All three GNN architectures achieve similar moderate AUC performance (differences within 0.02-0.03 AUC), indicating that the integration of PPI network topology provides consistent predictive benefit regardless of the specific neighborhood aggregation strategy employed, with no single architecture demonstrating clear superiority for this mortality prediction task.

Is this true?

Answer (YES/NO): NO